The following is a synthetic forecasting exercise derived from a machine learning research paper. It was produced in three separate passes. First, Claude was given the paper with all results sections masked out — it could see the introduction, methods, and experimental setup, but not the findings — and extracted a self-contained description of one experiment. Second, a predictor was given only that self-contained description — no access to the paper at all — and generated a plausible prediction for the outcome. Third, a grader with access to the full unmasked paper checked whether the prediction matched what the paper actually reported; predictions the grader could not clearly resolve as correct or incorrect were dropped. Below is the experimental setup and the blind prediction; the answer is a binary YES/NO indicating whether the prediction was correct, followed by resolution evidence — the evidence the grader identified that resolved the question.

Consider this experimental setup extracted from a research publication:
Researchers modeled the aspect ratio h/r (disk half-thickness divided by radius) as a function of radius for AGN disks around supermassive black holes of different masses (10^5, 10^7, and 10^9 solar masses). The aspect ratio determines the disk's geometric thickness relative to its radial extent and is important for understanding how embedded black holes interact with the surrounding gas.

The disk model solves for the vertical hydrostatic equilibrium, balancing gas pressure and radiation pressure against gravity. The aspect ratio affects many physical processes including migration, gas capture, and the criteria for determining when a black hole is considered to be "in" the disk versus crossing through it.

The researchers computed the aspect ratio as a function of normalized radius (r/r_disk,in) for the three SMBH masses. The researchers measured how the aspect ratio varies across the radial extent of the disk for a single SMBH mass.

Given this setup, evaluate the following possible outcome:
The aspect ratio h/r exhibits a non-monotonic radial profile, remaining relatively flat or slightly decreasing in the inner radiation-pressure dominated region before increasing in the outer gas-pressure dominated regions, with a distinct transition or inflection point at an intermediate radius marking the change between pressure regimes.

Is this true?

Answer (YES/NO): NO